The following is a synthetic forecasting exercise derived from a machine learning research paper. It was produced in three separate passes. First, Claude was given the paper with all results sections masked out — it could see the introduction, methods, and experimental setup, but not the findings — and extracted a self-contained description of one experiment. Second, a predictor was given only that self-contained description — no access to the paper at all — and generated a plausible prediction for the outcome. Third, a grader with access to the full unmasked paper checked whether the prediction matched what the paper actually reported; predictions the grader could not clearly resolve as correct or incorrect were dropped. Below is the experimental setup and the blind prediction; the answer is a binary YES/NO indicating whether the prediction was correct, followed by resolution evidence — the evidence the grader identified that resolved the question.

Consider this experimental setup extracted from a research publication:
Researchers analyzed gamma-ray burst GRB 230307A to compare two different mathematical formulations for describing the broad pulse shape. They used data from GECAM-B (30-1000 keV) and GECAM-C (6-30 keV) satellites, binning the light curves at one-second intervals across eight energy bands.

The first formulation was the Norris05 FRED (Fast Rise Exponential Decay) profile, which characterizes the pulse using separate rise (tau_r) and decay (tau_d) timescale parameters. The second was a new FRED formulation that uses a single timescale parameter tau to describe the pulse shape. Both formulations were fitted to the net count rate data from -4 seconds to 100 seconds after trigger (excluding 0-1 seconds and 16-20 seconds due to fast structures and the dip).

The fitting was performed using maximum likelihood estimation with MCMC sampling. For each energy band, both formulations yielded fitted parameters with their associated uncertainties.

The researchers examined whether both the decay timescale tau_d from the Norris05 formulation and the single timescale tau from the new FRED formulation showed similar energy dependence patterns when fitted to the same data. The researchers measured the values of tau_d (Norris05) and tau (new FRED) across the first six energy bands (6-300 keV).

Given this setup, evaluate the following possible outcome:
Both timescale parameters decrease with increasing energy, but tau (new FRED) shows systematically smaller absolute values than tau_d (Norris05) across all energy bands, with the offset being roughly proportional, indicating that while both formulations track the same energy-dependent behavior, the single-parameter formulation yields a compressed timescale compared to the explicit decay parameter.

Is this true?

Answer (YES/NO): YES